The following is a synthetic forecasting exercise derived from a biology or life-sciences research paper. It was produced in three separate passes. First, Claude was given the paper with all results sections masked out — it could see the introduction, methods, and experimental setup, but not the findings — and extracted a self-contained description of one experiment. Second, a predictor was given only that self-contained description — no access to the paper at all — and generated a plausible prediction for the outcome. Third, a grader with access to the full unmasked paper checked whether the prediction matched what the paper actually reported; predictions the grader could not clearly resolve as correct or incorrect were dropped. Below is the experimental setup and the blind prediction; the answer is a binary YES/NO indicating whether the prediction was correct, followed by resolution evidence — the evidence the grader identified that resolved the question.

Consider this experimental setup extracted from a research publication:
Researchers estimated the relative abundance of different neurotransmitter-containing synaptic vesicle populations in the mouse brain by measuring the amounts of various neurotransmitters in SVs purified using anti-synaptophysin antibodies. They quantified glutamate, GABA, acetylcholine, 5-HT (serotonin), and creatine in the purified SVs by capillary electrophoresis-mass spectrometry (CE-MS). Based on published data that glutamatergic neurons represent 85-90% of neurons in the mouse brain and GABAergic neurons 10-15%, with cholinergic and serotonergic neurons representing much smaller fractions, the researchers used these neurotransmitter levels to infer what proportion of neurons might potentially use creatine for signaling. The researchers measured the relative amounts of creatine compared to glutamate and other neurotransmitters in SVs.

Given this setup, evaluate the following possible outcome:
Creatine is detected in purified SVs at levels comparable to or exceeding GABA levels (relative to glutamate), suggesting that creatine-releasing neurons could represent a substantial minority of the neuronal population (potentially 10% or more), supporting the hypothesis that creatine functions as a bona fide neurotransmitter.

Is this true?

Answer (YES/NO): NO